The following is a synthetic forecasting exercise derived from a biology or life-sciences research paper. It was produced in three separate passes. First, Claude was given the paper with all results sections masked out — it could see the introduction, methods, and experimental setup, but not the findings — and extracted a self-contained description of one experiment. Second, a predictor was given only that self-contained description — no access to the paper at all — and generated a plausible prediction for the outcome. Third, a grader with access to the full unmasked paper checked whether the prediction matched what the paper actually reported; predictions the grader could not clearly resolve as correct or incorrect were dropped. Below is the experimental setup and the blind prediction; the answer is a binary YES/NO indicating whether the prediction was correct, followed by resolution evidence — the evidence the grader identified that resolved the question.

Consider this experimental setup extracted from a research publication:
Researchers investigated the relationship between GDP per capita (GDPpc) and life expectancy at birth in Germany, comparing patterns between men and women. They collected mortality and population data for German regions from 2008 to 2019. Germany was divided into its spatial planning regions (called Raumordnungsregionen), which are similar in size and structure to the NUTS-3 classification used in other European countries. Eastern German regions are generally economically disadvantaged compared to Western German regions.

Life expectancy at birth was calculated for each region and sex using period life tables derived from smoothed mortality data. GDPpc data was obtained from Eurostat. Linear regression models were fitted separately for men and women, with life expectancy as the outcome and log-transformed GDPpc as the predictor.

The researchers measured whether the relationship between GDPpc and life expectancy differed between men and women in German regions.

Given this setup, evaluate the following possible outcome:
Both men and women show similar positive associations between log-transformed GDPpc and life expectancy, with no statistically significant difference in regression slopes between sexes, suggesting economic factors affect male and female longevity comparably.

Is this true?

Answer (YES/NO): NO